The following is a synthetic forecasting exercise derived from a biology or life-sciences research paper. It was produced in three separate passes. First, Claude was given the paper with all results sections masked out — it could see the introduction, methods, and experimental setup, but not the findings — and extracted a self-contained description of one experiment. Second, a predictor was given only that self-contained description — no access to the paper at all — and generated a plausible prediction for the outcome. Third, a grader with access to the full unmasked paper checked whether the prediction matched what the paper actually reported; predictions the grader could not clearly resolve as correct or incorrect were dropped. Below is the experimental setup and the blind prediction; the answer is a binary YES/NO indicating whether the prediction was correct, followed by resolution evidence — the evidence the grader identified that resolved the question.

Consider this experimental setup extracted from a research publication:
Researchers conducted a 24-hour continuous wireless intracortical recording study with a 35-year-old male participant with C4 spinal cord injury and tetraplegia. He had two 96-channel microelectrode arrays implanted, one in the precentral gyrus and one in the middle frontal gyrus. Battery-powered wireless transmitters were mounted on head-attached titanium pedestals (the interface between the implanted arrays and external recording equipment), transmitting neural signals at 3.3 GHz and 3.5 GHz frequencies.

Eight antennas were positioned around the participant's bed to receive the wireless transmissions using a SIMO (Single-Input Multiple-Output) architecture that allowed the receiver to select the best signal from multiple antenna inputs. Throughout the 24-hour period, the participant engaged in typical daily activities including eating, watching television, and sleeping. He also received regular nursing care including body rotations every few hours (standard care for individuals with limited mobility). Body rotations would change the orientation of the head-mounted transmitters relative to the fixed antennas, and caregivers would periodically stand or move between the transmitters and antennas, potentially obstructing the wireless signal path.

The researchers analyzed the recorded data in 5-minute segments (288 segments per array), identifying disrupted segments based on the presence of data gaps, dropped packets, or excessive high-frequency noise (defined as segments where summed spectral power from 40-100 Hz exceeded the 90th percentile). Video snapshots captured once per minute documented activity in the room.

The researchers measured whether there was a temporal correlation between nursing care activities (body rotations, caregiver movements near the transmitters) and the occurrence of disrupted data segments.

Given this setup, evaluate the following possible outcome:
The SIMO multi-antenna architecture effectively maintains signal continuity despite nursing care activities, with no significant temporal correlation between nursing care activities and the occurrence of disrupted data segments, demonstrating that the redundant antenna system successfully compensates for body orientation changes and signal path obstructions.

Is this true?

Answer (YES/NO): NO